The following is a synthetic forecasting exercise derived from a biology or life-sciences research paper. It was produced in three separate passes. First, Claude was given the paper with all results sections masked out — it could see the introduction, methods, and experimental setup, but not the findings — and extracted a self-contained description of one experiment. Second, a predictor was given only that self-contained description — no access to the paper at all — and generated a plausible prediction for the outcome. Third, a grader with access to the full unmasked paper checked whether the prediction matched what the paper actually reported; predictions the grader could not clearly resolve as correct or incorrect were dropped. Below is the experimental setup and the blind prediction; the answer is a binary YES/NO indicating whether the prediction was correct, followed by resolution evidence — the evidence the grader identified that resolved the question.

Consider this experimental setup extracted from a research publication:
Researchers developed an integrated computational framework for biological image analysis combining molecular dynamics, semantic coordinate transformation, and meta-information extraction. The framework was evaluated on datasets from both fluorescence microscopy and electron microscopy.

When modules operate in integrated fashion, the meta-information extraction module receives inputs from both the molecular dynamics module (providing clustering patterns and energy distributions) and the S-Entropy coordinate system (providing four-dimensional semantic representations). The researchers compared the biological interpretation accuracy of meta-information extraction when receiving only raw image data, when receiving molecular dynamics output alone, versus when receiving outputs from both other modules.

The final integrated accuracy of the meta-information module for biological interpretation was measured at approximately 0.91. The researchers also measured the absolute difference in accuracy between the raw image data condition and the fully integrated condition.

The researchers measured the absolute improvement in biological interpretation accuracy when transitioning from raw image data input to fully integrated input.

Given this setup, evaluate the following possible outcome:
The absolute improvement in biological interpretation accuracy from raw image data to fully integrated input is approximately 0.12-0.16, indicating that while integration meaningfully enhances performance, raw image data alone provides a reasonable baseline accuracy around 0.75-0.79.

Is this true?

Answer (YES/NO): NO